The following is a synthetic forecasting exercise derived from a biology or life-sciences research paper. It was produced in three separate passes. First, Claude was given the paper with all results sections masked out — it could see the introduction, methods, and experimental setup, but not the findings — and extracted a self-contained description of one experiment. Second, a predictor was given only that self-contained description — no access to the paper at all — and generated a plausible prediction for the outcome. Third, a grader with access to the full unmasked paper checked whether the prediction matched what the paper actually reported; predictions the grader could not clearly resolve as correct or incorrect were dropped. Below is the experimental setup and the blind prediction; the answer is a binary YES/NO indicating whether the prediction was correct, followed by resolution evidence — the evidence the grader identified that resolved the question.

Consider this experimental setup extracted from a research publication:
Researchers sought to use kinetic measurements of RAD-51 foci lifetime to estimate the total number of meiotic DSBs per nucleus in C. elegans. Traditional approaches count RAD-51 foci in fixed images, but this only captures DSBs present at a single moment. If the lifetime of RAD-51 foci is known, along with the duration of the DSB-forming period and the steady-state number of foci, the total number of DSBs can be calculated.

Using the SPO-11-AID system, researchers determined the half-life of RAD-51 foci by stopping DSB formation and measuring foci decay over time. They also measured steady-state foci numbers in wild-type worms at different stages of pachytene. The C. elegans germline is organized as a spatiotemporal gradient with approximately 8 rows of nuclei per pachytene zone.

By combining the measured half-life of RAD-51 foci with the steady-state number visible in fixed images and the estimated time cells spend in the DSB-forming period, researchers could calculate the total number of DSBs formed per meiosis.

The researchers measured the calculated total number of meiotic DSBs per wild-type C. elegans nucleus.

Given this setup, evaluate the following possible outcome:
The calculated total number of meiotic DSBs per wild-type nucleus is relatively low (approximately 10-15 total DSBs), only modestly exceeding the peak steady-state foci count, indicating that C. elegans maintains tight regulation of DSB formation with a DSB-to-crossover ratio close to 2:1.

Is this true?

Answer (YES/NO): NO